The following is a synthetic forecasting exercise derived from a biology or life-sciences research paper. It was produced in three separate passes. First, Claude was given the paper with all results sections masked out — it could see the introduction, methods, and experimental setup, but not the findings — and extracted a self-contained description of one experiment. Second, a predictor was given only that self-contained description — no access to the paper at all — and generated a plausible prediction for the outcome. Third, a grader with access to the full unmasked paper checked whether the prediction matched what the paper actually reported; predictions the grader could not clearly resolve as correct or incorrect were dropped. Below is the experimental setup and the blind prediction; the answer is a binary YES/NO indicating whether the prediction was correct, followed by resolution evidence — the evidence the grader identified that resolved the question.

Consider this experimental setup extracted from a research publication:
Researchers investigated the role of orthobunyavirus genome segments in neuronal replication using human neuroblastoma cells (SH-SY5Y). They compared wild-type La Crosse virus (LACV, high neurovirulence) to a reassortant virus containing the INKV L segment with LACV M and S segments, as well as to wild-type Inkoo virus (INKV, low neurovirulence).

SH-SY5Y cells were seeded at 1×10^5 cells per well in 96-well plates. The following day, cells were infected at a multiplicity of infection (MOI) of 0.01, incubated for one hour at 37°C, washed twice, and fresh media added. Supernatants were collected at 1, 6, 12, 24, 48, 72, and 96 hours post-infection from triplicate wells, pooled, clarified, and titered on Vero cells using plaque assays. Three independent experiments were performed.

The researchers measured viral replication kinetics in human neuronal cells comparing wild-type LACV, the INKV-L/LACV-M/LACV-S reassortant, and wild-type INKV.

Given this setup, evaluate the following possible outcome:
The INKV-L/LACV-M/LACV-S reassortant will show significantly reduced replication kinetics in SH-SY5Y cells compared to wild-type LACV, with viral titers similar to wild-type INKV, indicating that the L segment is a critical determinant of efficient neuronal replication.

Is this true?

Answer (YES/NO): NO